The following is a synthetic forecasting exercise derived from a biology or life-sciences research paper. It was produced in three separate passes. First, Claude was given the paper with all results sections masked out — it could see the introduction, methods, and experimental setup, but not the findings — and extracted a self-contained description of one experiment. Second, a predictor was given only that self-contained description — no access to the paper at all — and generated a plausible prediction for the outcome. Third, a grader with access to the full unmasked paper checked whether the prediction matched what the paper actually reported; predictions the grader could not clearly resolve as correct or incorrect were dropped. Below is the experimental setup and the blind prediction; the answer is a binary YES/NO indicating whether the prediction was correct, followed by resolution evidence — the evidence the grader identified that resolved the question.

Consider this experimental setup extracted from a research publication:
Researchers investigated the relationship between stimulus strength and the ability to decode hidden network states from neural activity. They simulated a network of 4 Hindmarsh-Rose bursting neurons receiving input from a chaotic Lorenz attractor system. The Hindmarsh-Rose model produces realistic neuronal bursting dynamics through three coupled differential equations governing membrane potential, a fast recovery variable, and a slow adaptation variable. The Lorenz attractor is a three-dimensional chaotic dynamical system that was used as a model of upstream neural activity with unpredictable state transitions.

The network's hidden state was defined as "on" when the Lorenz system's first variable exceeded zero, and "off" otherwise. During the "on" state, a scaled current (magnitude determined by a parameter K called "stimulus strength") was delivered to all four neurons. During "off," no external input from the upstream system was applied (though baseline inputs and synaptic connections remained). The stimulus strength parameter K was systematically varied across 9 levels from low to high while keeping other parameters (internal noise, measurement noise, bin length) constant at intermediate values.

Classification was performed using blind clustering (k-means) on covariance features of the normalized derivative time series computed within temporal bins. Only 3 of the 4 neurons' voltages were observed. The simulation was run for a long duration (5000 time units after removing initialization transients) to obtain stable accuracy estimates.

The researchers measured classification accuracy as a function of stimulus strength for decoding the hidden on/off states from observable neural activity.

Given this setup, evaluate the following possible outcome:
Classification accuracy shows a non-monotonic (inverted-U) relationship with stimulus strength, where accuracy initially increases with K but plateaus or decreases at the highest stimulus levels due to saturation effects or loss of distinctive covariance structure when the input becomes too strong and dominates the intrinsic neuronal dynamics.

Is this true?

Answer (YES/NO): NO